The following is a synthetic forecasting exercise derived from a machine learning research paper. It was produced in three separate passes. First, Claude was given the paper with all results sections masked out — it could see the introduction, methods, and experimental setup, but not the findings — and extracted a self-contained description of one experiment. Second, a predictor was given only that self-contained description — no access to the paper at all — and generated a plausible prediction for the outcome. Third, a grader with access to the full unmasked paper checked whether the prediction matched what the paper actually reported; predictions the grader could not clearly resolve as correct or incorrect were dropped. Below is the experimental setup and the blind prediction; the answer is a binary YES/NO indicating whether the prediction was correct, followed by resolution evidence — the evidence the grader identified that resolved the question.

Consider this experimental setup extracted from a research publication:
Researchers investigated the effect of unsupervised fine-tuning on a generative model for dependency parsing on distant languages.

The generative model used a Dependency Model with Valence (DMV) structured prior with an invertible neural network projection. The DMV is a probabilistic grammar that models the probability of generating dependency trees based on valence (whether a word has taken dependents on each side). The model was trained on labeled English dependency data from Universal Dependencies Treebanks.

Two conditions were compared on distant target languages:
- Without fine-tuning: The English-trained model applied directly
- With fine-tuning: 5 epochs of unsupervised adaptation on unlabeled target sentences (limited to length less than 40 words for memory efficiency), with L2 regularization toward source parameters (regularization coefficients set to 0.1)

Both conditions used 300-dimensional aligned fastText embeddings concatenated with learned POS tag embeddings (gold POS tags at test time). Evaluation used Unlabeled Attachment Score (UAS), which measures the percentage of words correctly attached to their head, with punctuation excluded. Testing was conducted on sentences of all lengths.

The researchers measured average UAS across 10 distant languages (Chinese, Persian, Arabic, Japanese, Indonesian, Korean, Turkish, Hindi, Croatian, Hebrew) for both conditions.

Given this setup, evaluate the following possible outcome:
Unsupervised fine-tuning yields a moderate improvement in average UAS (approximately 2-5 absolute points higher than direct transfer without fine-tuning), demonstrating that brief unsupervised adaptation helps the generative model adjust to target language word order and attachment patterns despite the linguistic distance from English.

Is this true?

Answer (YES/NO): NO